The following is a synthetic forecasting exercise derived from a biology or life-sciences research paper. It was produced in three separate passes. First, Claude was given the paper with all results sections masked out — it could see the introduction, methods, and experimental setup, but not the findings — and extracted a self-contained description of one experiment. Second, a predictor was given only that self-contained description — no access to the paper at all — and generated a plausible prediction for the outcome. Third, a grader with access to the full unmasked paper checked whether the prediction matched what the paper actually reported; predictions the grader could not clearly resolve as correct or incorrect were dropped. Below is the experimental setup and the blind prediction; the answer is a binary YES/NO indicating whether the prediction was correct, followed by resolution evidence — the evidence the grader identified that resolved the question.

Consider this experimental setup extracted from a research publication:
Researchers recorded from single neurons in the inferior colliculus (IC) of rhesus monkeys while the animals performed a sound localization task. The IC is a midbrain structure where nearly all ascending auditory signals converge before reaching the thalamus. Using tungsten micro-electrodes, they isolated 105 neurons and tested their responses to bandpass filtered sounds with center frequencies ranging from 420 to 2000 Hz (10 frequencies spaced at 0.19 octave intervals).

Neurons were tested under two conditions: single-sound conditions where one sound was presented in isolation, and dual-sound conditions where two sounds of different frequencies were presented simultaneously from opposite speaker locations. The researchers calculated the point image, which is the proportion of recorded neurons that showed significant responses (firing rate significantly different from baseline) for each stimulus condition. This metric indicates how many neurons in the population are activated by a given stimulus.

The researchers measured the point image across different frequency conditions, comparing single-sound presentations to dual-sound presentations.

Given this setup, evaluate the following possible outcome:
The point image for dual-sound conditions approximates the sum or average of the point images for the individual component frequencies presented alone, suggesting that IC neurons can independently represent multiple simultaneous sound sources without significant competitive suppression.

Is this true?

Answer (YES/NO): NO